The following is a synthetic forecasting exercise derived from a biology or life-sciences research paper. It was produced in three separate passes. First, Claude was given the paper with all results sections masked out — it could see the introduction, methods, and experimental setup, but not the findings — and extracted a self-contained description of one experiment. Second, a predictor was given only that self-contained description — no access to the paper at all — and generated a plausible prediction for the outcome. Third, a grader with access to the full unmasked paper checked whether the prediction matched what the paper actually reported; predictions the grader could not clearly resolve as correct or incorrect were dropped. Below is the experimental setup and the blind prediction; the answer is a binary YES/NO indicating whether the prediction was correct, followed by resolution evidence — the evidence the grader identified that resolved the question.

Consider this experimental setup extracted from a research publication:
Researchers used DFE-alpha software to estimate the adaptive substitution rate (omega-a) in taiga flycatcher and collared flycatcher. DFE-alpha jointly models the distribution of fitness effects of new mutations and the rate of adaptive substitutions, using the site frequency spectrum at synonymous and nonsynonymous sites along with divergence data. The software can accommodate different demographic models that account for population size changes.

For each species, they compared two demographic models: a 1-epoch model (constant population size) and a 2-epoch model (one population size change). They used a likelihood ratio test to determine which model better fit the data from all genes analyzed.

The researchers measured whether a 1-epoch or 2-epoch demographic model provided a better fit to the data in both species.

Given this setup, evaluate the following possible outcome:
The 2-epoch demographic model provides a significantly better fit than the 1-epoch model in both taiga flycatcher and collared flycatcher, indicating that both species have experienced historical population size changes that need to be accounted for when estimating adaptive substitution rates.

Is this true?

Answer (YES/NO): YES